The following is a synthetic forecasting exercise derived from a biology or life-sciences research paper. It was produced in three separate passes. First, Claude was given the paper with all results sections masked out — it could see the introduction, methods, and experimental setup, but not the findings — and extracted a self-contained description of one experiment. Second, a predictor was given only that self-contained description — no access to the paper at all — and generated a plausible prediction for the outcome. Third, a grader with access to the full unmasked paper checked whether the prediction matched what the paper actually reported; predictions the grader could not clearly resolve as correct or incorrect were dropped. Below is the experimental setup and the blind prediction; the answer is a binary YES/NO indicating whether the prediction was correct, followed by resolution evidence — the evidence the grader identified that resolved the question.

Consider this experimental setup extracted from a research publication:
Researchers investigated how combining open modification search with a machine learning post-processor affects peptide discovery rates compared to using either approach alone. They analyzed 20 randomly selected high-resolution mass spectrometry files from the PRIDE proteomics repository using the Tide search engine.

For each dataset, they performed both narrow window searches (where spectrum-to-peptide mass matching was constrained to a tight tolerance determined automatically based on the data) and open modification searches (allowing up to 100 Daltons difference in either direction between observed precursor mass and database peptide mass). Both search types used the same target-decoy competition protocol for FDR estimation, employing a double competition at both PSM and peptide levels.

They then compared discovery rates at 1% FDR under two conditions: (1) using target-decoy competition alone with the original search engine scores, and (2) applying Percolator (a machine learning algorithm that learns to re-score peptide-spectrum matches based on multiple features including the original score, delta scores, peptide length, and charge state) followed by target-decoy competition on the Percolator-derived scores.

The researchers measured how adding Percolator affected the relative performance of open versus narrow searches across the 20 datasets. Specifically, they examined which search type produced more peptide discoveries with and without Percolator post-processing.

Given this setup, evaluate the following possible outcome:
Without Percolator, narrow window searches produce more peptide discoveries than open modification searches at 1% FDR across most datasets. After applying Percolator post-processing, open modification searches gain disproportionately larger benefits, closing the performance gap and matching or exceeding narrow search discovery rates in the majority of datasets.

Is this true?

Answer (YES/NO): YES